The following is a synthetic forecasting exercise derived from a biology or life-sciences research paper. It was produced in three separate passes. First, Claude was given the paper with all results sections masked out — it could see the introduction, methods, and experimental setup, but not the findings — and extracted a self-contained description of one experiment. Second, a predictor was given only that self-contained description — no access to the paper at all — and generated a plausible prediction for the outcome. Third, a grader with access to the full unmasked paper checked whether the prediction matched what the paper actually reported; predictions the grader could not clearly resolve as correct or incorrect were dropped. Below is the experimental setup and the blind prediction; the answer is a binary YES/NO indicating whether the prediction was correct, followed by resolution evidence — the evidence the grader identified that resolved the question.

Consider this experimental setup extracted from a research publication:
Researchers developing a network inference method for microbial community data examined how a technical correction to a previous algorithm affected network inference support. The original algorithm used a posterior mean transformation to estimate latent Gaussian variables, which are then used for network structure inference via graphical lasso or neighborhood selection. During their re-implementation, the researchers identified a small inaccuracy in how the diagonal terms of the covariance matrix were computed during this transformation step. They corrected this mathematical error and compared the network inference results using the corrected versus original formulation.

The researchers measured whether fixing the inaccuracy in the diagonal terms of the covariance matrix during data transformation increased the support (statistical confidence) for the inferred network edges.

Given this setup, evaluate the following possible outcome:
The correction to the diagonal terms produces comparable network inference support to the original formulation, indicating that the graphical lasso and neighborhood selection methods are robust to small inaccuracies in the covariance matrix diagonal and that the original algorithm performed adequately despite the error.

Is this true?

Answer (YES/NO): NO